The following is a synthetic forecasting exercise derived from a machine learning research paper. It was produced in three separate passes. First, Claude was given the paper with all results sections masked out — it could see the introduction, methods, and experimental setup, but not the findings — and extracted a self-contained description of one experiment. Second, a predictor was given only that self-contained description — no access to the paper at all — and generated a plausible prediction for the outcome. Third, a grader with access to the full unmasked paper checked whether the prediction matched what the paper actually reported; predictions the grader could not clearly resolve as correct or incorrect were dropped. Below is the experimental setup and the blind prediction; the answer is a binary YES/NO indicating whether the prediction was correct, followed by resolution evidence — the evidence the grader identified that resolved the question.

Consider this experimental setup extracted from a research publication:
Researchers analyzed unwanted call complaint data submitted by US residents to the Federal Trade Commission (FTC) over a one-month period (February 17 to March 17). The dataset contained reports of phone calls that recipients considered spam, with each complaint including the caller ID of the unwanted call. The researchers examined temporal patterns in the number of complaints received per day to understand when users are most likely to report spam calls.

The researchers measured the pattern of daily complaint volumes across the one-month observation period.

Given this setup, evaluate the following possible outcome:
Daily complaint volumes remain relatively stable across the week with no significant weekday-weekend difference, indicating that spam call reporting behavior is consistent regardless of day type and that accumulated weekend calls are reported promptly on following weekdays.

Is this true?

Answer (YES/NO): NO